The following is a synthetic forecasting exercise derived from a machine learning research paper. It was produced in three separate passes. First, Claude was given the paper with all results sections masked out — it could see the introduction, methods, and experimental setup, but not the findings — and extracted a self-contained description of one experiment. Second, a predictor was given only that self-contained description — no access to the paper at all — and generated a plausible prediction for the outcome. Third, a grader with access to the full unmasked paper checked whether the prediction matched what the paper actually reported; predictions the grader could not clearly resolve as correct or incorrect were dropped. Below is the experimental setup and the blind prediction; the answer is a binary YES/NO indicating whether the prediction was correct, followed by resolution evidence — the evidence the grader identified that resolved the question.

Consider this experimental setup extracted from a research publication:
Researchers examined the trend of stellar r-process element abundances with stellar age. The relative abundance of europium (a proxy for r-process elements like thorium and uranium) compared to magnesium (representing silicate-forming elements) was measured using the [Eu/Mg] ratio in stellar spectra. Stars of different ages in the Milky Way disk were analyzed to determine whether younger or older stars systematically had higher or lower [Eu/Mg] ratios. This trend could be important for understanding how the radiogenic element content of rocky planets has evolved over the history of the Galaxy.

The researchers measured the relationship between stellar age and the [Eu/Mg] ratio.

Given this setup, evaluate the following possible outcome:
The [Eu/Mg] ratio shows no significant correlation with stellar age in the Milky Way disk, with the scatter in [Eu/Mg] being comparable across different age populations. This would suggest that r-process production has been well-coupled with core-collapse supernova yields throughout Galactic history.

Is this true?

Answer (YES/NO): NO